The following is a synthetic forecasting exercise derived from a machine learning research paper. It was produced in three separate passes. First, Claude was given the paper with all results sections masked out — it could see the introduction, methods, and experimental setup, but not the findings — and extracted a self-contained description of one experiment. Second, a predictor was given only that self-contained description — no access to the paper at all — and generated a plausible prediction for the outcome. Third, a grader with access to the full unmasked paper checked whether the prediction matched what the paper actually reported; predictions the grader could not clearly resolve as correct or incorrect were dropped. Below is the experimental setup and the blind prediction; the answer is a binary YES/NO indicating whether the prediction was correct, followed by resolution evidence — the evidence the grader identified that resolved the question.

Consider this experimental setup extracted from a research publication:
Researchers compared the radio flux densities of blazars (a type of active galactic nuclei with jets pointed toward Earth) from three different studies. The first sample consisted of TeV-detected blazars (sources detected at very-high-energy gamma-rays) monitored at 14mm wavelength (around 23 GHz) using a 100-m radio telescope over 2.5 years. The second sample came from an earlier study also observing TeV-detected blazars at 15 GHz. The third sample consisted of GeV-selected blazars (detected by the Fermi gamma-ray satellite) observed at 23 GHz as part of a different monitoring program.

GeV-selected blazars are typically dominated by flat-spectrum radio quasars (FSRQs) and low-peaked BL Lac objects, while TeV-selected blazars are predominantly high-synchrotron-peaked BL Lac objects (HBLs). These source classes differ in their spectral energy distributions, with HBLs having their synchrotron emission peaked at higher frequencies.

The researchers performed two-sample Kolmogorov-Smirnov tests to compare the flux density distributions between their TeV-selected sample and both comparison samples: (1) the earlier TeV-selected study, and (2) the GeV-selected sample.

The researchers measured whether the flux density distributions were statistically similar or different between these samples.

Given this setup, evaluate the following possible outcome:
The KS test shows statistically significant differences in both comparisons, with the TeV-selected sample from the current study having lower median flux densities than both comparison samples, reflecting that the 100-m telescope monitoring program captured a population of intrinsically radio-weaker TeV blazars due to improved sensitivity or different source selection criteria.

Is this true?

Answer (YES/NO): NO